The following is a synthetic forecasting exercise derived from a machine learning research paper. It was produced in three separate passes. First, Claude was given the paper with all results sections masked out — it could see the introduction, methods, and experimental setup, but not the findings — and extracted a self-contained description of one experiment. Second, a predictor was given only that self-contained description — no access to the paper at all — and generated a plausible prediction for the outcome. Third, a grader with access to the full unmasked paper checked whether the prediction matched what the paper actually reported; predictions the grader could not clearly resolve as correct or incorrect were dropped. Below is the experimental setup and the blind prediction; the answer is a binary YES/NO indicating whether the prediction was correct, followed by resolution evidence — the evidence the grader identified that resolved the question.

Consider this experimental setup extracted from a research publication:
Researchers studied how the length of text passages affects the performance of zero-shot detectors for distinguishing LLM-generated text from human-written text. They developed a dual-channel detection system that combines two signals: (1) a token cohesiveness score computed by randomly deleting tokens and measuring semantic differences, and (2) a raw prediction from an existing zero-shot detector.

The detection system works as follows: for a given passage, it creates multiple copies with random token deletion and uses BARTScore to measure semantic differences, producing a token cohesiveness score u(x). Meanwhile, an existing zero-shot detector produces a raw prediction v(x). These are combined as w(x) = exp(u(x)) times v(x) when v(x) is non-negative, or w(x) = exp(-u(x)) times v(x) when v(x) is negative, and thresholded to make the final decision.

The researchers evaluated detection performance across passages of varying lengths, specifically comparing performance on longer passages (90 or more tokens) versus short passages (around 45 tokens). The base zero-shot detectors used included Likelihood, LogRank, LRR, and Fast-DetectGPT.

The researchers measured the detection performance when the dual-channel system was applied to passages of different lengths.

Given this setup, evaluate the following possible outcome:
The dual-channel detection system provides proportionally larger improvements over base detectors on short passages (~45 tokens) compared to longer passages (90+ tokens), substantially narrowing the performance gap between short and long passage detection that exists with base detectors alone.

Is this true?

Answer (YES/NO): NO